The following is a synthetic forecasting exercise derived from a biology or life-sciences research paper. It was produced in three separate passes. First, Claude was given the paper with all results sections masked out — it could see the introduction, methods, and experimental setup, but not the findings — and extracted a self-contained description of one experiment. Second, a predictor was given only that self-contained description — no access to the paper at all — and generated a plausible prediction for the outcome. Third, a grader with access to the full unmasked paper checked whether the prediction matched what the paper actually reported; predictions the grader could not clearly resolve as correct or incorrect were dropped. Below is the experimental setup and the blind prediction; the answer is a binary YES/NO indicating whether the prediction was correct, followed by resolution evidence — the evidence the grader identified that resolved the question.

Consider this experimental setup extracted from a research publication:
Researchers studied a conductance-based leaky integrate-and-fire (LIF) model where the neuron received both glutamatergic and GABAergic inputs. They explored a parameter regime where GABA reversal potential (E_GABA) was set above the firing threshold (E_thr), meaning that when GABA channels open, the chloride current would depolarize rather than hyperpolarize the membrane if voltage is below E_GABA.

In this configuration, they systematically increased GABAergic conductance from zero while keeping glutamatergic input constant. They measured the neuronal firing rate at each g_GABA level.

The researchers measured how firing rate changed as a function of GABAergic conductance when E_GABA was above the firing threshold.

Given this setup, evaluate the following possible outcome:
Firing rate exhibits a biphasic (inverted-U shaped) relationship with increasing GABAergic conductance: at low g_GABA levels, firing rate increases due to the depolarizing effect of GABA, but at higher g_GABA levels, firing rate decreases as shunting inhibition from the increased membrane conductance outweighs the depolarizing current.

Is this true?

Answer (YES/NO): NO